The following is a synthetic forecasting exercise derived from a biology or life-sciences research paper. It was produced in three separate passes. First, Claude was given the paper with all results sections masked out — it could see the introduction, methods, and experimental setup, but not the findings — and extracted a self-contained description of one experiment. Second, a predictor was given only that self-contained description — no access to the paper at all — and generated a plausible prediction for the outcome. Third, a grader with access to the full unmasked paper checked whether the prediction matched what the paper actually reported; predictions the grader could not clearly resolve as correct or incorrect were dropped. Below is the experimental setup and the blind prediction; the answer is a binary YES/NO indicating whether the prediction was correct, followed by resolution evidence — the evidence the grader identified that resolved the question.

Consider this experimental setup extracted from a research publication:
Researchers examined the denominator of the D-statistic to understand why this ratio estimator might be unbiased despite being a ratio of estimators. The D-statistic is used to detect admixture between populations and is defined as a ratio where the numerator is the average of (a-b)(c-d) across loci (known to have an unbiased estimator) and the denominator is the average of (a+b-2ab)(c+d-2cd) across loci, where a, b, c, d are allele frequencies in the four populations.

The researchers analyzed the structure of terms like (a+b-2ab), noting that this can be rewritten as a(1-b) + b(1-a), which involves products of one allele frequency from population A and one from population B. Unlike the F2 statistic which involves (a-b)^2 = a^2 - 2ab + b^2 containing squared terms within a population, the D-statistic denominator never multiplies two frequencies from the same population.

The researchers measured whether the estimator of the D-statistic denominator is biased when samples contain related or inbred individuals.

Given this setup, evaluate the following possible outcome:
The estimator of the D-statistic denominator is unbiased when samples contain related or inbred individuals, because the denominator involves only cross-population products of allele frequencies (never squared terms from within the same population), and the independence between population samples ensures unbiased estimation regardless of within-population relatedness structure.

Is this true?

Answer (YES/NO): YES